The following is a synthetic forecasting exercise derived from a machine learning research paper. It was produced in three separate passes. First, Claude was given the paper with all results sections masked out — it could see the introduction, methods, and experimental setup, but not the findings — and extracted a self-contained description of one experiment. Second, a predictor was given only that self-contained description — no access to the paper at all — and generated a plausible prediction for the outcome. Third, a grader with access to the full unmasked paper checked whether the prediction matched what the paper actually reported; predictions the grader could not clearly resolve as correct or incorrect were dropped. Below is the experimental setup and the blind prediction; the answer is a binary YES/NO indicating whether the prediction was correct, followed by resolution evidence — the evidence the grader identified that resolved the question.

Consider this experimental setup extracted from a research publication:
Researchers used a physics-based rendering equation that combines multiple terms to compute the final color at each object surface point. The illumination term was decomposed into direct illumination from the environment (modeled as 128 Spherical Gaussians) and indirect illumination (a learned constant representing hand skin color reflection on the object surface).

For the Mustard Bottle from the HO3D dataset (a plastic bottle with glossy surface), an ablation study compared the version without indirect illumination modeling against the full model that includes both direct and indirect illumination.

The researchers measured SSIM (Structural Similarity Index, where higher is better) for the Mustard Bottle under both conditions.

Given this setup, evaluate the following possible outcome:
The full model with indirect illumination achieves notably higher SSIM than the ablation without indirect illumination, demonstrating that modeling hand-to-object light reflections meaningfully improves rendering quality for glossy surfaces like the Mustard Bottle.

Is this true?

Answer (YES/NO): NO